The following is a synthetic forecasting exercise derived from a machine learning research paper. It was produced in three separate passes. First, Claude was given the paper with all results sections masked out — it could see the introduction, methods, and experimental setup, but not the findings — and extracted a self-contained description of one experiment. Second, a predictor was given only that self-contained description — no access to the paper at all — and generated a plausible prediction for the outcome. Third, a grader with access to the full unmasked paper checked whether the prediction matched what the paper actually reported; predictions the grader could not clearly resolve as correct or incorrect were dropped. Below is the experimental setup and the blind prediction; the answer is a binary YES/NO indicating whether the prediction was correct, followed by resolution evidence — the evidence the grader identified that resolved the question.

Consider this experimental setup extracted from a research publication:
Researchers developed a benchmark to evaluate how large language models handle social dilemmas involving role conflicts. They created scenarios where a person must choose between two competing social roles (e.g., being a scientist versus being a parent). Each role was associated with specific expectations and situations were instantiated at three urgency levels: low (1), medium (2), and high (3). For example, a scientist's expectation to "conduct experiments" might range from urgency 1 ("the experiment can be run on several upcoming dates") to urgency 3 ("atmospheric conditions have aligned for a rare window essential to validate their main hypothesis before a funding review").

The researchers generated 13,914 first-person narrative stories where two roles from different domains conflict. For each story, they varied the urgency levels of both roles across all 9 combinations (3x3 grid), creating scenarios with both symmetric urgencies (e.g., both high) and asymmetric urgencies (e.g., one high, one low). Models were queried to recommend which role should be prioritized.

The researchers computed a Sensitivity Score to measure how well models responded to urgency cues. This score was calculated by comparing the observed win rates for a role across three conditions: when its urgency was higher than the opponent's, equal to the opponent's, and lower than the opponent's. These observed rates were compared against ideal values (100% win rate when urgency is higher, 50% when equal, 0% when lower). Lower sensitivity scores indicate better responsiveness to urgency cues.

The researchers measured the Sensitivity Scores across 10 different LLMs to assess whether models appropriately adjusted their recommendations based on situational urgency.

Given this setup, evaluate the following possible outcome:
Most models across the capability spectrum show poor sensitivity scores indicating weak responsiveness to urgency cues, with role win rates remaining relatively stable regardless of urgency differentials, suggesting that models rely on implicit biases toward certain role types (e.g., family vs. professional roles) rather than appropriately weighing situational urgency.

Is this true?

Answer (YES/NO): NO